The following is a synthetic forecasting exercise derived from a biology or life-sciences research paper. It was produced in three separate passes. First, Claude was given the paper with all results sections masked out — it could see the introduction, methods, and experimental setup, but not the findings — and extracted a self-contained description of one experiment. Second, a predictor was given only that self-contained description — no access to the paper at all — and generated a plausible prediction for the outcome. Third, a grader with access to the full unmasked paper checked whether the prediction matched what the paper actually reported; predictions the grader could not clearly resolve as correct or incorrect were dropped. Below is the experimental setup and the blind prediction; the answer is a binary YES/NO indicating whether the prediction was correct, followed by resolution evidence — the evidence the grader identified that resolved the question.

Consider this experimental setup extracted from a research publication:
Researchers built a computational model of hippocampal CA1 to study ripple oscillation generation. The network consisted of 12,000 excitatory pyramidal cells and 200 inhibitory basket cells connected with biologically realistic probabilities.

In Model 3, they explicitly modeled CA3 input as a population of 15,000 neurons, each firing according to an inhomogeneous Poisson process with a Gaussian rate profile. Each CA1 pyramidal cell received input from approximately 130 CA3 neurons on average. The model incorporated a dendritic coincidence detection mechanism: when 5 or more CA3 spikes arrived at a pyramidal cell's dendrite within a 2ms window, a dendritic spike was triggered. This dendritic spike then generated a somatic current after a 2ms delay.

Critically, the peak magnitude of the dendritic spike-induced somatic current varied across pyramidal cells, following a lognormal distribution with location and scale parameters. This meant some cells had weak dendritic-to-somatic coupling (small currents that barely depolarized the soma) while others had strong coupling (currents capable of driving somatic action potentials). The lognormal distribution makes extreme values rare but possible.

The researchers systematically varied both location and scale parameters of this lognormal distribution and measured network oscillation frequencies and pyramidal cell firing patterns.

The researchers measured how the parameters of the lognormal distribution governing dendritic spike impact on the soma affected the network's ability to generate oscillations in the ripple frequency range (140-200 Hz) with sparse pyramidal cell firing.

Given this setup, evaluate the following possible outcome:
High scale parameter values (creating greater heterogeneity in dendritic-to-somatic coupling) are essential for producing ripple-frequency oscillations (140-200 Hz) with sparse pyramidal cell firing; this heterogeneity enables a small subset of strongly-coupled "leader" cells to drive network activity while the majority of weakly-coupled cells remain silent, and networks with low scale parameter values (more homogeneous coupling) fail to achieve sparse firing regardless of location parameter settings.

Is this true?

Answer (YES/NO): NO